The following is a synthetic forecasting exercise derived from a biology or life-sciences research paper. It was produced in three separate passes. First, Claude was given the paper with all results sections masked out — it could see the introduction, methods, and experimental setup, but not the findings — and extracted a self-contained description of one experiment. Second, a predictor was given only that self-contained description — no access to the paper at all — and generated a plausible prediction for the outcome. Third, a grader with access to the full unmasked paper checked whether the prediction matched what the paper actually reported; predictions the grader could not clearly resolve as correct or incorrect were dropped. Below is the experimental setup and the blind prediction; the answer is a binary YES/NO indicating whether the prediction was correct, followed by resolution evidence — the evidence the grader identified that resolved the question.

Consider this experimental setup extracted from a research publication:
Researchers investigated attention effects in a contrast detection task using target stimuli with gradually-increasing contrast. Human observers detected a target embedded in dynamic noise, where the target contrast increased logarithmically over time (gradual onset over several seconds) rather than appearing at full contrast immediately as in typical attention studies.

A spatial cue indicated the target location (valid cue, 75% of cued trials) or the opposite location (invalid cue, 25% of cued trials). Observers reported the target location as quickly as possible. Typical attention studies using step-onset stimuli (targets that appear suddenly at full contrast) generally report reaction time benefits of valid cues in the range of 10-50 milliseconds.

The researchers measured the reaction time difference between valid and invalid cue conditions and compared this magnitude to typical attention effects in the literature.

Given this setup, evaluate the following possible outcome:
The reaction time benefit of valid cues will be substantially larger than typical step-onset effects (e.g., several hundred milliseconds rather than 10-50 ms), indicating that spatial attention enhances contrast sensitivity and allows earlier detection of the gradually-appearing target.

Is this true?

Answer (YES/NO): NO